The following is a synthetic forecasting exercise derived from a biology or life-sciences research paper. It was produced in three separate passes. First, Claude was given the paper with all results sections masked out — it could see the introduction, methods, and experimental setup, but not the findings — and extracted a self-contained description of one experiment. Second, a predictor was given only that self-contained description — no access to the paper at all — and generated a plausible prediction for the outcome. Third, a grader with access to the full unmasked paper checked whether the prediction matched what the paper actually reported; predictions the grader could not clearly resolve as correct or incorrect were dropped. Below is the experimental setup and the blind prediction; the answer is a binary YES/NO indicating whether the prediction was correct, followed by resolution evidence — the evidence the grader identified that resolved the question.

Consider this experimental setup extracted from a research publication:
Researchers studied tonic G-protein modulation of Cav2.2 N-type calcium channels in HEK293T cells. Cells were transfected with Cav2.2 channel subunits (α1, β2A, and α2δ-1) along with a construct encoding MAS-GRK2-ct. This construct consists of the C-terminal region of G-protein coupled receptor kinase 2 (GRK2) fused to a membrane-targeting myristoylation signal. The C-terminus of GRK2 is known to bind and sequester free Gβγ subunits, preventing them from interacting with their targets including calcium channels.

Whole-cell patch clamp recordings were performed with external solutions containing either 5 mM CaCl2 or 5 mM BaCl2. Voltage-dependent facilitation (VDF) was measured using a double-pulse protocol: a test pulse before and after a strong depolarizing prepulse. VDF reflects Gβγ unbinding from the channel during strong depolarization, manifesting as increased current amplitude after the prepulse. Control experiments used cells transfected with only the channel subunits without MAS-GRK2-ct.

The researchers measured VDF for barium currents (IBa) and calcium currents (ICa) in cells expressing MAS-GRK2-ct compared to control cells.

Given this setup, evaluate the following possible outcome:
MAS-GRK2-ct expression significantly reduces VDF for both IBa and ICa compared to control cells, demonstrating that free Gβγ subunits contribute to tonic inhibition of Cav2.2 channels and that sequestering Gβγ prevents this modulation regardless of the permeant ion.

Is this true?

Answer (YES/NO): NO